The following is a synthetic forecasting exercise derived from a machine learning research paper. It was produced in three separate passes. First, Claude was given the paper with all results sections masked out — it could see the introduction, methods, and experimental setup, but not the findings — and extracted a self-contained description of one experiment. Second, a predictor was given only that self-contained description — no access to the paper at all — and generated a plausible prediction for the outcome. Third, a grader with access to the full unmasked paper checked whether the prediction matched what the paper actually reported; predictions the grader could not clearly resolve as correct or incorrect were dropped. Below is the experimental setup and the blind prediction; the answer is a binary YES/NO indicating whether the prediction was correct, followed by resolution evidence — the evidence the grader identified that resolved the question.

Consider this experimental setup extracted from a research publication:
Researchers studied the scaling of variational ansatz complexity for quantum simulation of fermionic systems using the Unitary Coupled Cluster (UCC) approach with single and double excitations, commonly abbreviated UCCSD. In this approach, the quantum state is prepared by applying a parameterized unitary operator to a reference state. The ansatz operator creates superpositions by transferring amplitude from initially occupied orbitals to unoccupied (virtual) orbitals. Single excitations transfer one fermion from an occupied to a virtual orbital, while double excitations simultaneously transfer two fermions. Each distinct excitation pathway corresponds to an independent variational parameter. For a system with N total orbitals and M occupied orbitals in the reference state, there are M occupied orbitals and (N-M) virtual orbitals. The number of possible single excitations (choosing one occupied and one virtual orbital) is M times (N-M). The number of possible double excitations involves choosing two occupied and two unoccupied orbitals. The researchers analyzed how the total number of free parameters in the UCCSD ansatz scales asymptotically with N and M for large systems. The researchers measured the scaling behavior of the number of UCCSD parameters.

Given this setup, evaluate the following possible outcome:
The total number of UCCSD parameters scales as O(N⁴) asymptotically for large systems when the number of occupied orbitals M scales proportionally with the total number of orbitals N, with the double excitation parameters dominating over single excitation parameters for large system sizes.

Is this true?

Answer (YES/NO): YES